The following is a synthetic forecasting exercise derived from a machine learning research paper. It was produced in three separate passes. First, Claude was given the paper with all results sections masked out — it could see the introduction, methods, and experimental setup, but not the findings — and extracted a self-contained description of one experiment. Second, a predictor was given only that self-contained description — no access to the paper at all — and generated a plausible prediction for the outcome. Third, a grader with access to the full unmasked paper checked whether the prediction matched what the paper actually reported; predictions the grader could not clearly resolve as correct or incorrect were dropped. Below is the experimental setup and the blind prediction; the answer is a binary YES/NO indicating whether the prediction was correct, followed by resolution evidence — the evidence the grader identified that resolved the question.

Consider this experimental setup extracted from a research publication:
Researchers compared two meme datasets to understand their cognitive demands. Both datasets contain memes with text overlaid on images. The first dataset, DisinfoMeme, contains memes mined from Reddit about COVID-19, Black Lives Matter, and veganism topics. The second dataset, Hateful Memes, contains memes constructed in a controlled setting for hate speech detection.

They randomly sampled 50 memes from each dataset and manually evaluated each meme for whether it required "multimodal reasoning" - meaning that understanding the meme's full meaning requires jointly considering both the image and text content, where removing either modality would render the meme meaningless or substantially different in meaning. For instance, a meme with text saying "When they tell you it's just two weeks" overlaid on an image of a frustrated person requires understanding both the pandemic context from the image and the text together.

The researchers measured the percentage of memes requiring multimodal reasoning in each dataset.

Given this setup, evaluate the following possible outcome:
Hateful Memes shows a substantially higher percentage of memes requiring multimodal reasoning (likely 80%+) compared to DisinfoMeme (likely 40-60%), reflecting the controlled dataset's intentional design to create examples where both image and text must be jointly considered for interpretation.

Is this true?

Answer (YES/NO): NO